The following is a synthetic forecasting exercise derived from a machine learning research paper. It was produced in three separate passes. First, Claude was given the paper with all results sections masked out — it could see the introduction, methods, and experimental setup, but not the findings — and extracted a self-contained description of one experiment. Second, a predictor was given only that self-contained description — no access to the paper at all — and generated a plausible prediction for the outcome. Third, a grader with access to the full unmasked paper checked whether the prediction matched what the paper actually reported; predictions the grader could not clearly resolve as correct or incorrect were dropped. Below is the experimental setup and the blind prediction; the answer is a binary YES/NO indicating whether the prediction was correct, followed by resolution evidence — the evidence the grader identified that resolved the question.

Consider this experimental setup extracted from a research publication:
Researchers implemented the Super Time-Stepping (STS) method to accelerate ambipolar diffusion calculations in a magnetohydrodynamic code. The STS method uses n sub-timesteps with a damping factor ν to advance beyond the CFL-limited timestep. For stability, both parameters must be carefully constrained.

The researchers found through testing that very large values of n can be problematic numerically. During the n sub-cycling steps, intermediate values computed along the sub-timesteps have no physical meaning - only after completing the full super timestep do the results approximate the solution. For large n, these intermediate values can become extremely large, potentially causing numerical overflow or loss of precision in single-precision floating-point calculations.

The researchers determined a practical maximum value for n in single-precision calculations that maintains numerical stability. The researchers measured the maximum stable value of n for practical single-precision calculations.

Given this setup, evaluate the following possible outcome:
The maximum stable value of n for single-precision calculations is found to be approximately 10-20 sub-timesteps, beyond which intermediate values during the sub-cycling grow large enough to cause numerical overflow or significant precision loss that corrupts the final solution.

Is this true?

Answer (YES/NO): NO